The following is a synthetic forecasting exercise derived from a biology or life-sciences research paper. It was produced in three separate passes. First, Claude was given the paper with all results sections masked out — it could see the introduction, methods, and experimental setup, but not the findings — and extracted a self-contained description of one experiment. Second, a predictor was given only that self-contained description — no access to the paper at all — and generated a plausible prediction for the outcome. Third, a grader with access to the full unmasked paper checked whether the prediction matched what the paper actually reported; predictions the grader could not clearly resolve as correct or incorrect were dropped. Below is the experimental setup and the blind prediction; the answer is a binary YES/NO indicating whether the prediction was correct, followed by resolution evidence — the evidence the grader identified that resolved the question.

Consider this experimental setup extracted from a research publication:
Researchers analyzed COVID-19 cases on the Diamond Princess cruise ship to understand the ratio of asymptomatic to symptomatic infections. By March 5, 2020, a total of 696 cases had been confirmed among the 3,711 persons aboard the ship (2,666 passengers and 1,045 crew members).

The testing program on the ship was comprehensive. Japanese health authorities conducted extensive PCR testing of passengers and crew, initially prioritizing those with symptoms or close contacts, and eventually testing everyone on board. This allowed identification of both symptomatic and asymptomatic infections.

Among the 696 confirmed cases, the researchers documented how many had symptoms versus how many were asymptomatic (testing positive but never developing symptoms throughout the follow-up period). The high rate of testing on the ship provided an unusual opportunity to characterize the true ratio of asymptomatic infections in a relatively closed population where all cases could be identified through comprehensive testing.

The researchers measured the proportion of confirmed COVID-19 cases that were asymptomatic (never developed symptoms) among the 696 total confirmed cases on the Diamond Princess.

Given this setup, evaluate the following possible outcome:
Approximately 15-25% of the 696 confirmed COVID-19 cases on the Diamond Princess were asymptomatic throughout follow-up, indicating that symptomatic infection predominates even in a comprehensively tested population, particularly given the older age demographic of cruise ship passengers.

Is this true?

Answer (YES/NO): NO